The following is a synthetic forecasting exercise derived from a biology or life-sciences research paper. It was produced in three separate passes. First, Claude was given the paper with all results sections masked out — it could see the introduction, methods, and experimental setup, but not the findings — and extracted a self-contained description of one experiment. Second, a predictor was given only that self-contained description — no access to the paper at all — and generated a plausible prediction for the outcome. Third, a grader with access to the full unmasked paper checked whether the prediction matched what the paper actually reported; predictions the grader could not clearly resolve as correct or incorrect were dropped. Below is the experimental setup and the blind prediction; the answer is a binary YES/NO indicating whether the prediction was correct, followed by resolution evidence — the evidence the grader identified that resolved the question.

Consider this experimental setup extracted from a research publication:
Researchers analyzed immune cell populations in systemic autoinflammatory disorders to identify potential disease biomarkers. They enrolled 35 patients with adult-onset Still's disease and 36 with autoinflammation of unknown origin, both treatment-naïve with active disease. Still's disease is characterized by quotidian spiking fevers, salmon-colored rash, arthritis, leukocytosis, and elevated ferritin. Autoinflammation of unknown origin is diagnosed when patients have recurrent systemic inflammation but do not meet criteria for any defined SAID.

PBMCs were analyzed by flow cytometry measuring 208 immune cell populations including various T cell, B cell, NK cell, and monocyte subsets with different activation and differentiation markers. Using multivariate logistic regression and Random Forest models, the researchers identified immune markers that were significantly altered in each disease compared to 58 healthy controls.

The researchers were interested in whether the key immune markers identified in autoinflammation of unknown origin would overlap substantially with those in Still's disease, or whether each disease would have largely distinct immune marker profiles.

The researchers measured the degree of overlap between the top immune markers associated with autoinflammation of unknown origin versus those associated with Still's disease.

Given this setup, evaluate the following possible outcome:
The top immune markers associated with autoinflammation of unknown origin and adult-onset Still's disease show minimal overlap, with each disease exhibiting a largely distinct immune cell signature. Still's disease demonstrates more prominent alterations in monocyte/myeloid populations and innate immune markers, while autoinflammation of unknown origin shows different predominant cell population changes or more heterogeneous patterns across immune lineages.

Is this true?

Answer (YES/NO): NO